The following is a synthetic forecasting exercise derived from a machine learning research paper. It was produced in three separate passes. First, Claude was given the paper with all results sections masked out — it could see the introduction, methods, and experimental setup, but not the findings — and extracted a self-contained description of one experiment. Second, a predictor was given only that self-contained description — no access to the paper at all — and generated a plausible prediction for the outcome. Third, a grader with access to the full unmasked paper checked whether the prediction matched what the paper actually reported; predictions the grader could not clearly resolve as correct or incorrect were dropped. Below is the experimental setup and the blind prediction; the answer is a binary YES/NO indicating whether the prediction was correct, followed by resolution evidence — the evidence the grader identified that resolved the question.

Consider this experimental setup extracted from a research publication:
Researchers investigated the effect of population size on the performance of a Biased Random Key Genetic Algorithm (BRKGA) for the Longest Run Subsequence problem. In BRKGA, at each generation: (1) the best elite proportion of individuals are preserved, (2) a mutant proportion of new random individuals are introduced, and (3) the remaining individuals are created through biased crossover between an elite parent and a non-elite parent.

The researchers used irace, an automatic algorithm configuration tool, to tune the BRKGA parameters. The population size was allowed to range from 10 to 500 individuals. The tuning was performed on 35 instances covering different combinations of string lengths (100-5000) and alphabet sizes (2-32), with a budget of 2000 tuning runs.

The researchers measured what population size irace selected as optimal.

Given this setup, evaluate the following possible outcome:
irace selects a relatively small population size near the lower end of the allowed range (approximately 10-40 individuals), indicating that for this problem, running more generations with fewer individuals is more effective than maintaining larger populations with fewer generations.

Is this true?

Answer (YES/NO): NO